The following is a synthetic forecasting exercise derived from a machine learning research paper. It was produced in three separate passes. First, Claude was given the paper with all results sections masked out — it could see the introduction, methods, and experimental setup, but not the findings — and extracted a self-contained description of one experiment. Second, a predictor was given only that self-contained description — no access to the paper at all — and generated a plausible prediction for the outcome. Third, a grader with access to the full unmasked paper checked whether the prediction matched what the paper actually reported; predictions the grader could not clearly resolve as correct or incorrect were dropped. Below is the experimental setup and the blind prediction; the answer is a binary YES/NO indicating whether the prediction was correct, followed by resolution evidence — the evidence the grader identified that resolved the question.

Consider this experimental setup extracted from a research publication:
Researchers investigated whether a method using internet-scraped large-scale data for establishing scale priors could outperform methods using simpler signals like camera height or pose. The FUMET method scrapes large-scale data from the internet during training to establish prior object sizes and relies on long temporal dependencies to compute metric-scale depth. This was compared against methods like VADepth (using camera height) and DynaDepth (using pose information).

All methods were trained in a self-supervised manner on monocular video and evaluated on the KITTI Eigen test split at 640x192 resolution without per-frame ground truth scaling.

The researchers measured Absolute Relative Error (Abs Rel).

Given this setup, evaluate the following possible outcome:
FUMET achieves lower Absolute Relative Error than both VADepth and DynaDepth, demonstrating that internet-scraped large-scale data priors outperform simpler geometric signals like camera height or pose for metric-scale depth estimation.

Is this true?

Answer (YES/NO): YES